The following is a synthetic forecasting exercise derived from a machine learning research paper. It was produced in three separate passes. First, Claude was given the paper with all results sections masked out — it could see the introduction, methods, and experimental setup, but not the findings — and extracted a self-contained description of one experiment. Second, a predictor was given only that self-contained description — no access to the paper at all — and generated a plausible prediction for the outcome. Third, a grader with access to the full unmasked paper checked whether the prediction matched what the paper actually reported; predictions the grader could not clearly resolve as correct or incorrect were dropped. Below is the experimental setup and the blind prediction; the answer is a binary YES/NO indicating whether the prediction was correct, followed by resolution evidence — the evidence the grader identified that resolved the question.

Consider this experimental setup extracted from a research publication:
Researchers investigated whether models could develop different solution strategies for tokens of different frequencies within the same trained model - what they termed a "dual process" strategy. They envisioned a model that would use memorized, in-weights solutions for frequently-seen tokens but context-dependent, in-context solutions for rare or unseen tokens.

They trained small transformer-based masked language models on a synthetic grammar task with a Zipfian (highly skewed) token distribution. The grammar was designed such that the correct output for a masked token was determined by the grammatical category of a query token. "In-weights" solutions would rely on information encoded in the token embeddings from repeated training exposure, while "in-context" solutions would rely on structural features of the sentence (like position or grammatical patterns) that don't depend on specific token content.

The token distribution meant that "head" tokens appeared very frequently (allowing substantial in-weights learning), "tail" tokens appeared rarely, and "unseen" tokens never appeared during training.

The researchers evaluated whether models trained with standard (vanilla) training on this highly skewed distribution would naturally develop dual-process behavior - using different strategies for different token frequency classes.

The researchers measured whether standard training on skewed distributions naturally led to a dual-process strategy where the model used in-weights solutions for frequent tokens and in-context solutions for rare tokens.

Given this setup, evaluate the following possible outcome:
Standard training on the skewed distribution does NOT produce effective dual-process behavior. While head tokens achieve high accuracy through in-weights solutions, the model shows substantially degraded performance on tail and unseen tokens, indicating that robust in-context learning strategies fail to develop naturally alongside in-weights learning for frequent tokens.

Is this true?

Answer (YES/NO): YES